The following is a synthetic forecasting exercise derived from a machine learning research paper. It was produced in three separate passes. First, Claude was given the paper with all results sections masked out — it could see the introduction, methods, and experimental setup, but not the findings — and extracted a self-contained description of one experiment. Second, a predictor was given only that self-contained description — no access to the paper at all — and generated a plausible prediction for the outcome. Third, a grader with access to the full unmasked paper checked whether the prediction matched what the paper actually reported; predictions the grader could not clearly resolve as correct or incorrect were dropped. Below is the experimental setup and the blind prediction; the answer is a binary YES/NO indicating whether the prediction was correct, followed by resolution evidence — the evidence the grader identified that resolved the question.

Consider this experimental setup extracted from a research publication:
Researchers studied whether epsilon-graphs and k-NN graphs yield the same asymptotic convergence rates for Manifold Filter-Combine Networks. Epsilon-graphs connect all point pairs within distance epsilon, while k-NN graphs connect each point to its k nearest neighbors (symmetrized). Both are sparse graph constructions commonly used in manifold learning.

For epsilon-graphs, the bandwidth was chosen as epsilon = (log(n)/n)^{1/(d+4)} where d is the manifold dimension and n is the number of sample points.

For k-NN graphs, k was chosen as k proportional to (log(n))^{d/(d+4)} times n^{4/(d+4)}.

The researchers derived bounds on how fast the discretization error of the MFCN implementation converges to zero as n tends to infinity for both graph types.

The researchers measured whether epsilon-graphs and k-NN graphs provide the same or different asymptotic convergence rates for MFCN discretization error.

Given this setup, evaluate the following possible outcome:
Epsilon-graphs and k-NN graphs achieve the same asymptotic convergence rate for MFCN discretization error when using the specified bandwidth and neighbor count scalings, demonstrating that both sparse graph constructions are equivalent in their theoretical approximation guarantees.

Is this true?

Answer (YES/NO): YES